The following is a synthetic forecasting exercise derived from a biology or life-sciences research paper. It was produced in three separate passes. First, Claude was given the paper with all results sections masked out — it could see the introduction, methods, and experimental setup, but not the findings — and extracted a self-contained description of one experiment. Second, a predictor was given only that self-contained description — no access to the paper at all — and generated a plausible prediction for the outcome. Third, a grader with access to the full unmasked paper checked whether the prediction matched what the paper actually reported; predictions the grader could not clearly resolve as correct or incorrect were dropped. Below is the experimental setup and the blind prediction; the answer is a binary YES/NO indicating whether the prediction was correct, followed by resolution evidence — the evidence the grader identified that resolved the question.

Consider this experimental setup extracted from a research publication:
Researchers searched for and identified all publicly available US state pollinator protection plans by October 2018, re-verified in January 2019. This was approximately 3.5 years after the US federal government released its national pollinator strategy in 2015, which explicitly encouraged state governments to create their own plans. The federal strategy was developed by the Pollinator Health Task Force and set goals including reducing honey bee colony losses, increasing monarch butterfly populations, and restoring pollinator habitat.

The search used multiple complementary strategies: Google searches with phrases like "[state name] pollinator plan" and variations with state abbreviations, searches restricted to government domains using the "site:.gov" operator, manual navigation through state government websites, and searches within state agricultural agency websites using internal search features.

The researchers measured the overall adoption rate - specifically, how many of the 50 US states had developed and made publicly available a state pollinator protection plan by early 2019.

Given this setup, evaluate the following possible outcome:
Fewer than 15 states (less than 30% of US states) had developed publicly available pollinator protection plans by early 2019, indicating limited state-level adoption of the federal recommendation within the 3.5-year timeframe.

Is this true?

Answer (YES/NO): NO